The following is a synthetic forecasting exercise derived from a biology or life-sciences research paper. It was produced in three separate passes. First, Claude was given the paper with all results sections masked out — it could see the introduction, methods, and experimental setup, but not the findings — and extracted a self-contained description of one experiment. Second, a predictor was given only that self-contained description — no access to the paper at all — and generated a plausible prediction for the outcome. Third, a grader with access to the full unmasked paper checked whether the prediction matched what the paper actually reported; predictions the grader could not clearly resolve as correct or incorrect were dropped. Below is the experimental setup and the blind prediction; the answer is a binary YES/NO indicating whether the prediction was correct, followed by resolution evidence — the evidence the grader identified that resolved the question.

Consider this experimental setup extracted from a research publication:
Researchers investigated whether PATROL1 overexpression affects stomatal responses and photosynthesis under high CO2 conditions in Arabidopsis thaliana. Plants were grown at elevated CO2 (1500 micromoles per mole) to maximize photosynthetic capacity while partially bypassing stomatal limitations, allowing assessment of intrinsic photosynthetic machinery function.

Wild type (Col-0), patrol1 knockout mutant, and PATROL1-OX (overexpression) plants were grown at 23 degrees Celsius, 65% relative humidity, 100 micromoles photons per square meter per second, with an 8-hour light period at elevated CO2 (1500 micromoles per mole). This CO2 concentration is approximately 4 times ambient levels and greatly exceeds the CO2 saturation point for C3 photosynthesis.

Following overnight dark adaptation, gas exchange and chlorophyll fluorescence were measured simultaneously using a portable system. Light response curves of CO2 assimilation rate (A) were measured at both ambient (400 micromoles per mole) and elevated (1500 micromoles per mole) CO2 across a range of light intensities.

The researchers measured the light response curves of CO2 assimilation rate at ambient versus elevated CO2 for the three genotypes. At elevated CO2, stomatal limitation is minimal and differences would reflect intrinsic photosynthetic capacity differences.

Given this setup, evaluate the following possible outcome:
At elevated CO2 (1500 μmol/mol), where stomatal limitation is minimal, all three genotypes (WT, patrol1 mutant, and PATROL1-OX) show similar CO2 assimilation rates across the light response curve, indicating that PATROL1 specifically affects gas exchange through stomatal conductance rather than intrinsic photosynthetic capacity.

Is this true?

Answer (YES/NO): NO